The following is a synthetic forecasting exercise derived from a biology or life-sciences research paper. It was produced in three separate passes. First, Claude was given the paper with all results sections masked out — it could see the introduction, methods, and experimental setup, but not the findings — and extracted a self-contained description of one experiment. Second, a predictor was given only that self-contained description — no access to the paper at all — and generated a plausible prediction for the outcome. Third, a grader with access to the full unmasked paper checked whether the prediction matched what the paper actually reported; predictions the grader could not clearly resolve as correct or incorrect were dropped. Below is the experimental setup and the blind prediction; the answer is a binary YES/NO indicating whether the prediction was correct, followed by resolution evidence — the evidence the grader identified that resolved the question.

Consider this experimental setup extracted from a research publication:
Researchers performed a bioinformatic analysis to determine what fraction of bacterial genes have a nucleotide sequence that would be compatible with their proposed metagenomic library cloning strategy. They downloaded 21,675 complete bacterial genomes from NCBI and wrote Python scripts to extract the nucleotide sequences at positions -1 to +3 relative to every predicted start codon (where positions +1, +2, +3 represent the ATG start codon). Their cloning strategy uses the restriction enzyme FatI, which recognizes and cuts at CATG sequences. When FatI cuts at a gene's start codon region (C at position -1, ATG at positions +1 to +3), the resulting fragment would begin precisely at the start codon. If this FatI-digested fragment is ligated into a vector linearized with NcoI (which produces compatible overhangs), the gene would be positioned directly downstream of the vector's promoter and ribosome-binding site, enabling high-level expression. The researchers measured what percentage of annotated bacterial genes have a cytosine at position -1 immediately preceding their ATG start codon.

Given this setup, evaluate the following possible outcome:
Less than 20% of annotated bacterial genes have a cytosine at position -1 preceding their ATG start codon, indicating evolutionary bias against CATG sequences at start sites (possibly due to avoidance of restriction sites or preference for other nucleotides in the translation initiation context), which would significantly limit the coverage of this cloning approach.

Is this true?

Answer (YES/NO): NO